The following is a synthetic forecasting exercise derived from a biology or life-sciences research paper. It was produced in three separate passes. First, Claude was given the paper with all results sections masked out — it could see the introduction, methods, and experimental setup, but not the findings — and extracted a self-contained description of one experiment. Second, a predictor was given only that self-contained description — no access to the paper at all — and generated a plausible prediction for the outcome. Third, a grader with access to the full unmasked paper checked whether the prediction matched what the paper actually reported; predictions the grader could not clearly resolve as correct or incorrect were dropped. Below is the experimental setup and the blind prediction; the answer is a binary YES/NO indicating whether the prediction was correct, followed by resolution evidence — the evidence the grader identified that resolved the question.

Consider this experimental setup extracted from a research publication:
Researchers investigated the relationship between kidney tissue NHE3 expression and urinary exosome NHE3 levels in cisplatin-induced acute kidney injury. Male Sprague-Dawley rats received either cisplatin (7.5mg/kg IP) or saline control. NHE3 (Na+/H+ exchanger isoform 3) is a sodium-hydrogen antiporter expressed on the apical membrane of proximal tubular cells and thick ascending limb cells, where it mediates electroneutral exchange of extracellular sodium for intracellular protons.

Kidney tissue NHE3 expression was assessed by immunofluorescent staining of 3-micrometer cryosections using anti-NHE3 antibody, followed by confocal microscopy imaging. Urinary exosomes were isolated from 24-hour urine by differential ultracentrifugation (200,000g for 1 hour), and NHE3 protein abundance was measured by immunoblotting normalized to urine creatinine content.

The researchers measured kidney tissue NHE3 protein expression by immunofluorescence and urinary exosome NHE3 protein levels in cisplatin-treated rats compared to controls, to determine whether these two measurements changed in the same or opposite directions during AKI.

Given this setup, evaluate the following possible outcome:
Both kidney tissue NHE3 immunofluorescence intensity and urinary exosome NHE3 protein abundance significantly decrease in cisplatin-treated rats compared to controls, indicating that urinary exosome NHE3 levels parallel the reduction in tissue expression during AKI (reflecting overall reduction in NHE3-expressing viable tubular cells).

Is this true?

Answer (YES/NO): NO